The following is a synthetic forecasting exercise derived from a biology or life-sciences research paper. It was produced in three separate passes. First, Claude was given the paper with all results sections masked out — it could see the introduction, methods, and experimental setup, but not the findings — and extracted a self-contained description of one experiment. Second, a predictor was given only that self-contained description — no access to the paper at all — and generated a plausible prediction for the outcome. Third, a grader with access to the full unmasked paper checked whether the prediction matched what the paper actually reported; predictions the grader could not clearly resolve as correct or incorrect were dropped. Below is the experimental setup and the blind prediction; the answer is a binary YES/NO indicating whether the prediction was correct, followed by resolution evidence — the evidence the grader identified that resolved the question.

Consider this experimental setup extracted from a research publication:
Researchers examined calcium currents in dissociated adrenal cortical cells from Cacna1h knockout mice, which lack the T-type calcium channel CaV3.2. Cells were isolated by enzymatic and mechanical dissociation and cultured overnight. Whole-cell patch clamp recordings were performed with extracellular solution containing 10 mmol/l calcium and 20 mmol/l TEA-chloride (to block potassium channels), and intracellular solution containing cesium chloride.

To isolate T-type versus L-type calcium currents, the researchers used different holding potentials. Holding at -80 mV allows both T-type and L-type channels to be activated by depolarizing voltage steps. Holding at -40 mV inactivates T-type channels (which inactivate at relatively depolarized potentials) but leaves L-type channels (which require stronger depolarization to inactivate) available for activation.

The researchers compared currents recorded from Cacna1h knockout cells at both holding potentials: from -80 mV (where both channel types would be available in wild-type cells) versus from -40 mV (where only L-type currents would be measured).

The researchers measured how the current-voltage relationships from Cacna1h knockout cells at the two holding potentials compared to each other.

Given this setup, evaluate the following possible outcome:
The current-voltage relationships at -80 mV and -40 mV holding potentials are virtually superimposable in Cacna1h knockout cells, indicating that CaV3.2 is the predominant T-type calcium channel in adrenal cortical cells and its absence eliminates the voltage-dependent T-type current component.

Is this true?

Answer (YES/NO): YES